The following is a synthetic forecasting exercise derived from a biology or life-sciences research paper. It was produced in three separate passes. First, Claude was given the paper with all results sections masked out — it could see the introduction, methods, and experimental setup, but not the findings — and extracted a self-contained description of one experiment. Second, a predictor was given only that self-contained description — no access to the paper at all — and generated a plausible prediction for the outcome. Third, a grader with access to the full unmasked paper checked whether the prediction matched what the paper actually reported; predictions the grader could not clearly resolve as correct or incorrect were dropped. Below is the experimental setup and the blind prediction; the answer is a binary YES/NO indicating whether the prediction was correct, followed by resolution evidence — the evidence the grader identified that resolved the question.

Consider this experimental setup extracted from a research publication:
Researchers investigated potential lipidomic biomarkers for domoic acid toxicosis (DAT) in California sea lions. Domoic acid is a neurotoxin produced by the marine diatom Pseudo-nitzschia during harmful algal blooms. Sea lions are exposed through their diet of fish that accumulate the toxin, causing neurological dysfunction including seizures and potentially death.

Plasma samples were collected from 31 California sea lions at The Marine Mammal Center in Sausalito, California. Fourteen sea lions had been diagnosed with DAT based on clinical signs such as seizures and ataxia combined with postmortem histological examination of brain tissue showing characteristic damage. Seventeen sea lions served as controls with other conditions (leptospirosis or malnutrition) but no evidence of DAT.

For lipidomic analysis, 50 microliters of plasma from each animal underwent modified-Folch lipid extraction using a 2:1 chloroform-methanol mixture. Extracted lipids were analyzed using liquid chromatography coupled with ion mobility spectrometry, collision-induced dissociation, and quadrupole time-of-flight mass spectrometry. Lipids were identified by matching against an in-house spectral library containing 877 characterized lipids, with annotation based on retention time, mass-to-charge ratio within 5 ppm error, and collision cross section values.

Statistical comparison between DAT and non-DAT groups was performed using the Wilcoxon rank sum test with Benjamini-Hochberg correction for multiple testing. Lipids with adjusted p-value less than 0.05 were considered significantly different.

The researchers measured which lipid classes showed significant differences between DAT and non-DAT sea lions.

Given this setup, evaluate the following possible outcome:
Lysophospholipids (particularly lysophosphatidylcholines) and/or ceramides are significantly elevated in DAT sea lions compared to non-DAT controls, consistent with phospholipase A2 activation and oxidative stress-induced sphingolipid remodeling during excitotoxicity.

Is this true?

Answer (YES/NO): NO